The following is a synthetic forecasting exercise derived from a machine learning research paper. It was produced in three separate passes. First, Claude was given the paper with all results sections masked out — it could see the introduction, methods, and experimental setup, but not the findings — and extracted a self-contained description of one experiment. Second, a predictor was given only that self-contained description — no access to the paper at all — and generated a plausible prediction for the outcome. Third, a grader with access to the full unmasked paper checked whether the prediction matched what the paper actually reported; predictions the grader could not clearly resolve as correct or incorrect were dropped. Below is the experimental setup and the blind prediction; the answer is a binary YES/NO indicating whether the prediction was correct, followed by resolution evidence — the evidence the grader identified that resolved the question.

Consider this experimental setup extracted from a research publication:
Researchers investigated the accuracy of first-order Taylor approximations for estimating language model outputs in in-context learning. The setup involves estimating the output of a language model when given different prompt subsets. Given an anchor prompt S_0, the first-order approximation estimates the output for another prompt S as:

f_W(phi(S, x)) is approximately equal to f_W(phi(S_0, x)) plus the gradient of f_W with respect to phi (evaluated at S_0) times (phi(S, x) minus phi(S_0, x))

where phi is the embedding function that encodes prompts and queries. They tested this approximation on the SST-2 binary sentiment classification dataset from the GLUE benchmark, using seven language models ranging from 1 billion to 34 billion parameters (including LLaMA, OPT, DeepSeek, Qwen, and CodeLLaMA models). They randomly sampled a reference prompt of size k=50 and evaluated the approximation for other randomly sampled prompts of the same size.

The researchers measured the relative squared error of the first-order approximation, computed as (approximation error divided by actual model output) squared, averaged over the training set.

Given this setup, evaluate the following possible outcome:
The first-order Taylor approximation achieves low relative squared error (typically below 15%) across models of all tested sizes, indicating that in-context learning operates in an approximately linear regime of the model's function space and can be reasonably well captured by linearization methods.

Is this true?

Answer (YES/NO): YES